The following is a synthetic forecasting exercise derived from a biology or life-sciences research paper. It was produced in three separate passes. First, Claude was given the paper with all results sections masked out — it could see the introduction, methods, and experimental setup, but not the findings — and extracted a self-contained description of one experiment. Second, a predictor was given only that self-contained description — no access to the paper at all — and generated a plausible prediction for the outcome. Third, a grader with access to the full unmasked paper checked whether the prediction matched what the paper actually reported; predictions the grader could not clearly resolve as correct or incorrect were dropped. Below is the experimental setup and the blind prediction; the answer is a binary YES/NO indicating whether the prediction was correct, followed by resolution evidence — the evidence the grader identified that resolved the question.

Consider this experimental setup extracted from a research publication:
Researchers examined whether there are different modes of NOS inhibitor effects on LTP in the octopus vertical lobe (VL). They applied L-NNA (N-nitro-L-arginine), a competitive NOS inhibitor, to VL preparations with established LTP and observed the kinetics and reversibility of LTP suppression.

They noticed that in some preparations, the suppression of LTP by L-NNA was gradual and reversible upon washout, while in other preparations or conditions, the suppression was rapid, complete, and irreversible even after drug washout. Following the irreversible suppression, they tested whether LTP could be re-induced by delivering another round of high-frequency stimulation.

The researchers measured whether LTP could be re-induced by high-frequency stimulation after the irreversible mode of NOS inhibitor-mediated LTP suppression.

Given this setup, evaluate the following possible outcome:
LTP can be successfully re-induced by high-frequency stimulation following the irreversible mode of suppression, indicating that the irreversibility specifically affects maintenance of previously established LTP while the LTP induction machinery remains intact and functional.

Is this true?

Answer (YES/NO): YES